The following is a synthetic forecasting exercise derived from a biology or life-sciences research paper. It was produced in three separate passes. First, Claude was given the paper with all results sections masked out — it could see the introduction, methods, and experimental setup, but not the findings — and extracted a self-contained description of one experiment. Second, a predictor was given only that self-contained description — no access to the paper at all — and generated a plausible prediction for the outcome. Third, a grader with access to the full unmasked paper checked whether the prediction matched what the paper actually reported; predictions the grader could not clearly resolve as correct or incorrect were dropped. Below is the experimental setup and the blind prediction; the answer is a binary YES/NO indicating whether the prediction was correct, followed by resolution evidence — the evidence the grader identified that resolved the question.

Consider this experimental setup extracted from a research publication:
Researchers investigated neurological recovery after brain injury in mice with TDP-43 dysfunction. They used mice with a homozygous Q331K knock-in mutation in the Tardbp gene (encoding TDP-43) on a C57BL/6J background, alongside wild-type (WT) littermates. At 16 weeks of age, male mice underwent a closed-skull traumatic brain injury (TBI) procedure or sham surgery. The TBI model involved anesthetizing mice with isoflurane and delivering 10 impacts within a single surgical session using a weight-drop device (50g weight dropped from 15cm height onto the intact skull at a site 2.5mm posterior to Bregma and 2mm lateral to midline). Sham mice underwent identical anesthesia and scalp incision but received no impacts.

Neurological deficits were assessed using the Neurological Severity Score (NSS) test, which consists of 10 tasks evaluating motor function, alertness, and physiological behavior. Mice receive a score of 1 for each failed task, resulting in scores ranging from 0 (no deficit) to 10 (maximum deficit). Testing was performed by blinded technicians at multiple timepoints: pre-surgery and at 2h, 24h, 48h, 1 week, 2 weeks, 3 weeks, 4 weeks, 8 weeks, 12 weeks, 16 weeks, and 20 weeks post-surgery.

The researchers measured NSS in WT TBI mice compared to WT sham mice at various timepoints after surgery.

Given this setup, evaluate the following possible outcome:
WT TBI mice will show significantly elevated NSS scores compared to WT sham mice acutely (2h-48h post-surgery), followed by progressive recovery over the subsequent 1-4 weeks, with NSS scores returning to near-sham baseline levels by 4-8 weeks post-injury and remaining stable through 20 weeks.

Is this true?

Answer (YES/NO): NO